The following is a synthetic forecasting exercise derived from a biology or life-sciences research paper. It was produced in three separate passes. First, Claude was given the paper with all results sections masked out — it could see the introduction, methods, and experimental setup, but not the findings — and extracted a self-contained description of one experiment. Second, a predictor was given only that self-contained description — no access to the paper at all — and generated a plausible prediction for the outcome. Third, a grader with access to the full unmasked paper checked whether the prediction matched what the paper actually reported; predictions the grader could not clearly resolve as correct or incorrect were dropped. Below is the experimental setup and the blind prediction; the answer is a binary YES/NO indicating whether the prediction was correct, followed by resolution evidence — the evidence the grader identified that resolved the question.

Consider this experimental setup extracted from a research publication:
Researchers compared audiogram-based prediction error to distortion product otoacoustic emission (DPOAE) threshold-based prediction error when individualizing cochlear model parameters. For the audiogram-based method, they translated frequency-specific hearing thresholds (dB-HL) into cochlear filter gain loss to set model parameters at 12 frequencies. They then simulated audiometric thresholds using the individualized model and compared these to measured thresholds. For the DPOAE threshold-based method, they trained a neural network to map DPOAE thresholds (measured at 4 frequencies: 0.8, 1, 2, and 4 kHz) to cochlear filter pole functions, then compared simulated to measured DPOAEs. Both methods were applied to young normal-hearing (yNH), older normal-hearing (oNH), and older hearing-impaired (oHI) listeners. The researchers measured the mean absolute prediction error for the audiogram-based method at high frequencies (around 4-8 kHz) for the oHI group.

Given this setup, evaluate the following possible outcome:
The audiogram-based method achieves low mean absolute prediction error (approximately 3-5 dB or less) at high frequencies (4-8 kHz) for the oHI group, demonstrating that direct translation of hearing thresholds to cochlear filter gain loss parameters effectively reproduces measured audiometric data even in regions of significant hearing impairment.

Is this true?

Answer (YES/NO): NO